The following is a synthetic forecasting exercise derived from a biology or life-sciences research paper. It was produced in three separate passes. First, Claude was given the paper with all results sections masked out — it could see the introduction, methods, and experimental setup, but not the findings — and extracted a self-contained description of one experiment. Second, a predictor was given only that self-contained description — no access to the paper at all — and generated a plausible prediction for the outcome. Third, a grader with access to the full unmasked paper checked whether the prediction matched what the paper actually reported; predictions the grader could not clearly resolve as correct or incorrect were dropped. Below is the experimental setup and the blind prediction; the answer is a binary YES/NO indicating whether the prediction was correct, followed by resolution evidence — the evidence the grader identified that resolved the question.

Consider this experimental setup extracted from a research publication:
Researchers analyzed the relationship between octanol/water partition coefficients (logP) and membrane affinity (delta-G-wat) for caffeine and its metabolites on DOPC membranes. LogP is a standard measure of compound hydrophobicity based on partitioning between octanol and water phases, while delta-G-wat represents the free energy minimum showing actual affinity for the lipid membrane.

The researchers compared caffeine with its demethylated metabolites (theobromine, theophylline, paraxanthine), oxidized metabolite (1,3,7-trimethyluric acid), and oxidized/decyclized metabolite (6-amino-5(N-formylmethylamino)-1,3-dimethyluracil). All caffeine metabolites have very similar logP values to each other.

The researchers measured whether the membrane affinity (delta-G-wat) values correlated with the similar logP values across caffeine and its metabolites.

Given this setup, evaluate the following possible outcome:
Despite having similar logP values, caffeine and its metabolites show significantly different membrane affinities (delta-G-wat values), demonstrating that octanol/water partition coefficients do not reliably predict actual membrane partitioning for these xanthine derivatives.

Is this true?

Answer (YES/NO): NO